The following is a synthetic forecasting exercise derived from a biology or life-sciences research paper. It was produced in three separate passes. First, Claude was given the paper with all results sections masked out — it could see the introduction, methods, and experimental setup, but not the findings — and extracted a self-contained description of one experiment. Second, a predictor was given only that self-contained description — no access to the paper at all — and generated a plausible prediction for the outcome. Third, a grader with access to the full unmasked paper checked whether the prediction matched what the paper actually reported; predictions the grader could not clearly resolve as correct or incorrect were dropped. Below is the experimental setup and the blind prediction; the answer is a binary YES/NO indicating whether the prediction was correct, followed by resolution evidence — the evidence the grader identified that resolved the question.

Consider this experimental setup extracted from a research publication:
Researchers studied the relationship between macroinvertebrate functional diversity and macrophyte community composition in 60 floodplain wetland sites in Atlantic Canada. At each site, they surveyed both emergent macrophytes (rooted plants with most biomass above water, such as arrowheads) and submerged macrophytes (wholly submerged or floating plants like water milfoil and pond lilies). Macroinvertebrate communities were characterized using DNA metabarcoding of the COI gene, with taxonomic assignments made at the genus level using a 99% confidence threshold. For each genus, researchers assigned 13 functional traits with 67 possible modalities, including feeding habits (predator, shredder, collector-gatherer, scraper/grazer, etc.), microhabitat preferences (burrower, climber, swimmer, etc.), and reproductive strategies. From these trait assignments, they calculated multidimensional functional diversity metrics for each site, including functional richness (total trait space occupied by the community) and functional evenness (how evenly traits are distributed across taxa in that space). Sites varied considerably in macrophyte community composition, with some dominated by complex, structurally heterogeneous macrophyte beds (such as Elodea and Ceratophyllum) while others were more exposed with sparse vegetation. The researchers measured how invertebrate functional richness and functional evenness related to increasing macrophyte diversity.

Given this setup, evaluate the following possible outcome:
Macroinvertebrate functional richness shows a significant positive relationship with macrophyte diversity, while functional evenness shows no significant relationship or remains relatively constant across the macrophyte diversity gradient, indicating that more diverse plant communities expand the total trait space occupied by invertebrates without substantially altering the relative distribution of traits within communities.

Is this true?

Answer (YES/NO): NO